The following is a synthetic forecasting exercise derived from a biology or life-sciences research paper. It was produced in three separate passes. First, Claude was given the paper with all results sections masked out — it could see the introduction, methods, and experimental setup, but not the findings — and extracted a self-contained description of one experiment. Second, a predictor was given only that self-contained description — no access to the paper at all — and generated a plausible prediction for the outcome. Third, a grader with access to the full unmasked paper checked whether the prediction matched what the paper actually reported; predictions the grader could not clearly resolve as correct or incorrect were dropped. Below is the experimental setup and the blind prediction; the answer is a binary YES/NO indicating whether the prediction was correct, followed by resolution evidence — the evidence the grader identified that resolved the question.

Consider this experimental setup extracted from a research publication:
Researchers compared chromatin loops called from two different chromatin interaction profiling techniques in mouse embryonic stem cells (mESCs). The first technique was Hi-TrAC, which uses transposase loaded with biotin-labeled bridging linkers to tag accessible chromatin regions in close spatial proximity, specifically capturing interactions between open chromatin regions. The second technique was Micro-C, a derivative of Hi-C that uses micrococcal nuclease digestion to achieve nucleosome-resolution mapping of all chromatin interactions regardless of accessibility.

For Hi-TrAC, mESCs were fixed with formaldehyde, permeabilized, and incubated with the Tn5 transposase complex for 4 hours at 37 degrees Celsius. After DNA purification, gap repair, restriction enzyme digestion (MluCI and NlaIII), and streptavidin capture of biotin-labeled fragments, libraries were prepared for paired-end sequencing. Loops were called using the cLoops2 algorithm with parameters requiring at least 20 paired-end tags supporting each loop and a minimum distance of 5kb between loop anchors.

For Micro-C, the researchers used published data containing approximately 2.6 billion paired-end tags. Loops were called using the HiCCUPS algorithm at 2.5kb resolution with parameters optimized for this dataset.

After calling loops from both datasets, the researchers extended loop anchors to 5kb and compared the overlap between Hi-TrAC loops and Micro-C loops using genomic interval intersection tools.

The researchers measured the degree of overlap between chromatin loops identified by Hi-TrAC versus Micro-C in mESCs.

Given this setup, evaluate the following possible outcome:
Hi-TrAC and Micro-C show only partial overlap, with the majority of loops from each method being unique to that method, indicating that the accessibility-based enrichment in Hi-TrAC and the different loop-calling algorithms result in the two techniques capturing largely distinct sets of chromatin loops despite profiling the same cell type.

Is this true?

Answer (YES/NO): NO